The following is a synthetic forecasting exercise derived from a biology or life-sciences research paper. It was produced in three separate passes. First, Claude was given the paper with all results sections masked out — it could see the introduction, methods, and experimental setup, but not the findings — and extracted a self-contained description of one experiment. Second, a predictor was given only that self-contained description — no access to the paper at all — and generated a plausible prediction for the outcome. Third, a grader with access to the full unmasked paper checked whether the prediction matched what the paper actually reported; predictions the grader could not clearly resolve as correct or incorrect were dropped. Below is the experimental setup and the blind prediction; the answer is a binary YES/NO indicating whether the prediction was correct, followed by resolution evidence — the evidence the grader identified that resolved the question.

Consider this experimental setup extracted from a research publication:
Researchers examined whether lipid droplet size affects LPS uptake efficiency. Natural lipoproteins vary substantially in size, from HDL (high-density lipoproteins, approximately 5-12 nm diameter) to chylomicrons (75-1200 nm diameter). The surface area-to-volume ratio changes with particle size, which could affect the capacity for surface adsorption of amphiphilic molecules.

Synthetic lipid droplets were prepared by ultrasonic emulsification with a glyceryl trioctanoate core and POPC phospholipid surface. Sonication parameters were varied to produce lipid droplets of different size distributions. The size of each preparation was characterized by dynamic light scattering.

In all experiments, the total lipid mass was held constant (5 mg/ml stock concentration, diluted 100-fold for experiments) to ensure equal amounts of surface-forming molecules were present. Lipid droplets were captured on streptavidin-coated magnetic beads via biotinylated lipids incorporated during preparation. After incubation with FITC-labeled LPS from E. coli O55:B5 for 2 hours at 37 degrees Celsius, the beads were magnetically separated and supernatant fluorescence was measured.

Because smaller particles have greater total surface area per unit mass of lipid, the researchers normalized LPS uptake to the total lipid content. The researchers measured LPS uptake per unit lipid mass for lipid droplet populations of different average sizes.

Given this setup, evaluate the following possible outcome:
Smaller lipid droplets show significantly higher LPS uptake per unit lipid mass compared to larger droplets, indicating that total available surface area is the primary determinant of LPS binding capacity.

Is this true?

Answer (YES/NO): NO